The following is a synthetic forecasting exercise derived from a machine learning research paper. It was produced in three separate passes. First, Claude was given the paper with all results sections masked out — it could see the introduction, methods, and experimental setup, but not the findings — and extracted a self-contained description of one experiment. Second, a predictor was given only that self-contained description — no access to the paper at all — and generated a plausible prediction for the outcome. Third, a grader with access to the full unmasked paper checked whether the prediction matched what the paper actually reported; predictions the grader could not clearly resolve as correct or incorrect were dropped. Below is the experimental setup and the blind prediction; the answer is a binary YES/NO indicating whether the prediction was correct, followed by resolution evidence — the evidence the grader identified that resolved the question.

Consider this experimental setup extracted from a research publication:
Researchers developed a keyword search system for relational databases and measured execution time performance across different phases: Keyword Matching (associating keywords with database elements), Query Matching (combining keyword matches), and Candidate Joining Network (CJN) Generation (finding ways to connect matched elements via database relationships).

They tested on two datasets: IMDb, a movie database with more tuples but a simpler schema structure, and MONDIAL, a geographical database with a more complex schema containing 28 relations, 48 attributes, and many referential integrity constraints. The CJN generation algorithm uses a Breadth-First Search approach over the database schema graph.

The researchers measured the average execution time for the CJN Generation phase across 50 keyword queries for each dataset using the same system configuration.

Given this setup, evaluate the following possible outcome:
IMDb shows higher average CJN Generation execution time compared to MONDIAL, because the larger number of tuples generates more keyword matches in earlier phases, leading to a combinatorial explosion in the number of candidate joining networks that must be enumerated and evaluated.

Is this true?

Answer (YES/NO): NO